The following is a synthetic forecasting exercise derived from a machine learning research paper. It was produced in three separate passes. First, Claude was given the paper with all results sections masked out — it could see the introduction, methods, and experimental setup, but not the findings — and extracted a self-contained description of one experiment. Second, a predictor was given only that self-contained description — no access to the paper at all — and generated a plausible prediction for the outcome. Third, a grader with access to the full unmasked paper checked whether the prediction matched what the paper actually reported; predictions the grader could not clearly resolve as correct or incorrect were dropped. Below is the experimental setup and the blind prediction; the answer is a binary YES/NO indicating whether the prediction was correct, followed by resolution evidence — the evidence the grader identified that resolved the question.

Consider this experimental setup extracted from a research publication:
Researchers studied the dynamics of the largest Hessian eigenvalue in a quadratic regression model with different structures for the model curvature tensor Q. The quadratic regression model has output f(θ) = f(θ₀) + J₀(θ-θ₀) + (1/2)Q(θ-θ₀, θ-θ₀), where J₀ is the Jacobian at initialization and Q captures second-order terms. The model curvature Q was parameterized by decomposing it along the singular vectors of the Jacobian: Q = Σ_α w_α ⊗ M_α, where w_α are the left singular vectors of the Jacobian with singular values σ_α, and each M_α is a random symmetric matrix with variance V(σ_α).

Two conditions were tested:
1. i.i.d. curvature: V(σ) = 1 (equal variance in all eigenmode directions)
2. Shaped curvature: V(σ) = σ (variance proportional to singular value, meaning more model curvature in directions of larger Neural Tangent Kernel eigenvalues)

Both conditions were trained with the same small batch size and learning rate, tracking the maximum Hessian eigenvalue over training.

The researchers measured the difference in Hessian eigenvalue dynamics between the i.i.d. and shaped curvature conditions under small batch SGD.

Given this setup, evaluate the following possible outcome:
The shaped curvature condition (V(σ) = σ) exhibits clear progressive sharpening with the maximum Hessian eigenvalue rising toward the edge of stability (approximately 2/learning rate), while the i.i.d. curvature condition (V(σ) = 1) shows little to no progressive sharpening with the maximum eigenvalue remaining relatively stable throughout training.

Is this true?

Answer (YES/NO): NO